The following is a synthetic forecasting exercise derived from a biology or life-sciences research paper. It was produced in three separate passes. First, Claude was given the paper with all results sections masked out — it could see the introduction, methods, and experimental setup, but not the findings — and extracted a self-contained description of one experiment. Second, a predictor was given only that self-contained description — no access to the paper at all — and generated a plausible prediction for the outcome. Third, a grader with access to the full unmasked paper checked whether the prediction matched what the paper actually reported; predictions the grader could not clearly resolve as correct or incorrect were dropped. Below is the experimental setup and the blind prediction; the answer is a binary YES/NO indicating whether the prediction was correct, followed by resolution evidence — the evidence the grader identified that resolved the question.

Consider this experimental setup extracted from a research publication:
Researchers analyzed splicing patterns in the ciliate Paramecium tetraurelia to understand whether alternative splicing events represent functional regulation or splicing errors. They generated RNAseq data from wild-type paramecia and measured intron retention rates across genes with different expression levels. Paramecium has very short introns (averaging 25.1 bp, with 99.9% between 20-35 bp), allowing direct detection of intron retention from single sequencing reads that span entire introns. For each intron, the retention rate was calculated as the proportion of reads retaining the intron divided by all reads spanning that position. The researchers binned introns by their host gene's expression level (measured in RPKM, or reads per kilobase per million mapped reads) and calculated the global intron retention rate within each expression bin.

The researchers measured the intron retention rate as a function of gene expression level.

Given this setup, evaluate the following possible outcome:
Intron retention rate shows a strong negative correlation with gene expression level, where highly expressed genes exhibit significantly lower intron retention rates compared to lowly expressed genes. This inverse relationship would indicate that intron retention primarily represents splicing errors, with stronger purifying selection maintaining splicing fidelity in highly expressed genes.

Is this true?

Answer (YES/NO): YES